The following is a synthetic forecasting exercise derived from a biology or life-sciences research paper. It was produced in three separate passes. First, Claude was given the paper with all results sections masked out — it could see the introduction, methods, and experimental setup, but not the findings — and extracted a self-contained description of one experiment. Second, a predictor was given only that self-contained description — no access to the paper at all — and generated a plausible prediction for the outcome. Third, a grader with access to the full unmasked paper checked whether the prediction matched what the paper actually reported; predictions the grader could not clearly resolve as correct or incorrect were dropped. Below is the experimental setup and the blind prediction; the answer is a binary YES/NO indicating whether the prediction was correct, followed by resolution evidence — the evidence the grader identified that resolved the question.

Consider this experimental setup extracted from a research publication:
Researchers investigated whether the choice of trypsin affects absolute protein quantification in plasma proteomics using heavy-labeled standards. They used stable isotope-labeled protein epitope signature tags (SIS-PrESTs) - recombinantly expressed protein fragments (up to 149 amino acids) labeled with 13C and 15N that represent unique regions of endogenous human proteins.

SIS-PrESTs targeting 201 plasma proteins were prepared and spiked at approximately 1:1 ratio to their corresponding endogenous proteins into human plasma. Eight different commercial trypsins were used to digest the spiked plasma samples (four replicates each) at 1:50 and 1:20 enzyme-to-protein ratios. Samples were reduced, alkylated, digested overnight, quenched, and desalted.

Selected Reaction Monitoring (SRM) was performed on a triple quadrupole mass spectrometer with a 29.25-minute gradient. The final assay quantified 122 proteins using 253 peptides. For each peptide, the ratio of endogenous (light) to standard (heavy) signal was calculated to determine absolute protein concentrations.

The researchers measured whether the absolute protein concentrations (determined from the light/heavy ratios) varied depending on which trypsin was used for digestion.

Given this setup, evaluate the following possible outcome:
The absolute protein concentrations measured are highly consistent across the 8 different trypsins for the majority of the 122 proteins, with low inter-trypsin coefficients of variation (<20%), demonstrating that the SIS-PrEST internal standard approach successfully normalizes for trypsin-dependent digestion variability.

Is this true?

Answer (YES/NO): YES